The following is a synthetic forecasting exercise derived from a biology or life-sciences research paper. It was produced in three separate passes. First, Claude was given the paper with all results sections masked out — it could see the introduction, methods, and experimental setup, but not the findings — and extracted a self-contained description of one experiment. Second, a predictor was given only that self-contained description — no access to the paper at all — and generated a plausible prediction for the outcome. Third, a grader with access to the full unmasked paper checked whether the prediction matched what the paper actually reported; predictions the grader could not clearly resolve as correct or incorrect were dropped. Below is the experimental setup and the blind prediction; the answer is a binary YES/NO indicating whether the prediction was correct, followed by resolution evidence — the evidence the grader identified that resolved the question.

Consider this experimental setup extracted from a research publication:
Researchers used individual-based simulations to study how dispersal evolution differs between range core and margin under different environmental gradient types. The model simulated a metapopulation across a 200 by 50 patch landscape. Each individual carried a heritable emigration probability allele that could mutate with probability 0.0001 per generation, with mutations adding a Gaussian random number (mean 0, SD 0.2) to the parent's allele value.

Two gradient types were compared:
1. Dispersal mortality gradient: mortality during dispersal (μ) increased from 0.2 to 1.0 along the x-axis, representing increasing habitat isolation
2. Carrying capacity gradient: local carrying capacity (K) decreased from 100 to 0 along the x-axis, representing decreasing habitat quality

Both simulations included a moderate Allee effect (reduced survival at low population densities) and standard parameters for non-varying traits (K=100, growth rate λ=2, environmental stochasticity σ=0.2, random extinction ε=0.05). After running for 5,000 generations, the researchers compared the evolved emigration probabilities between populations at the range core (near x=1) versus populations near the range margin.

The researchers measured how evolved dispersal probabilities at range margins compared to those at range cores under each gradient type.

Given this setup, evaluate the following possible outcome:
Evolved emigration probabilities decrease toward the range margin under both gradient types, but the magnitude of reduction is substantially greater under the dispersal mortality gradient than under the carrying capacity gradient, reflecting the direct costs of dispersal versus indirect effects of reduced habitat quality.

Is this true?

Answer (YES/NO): NO